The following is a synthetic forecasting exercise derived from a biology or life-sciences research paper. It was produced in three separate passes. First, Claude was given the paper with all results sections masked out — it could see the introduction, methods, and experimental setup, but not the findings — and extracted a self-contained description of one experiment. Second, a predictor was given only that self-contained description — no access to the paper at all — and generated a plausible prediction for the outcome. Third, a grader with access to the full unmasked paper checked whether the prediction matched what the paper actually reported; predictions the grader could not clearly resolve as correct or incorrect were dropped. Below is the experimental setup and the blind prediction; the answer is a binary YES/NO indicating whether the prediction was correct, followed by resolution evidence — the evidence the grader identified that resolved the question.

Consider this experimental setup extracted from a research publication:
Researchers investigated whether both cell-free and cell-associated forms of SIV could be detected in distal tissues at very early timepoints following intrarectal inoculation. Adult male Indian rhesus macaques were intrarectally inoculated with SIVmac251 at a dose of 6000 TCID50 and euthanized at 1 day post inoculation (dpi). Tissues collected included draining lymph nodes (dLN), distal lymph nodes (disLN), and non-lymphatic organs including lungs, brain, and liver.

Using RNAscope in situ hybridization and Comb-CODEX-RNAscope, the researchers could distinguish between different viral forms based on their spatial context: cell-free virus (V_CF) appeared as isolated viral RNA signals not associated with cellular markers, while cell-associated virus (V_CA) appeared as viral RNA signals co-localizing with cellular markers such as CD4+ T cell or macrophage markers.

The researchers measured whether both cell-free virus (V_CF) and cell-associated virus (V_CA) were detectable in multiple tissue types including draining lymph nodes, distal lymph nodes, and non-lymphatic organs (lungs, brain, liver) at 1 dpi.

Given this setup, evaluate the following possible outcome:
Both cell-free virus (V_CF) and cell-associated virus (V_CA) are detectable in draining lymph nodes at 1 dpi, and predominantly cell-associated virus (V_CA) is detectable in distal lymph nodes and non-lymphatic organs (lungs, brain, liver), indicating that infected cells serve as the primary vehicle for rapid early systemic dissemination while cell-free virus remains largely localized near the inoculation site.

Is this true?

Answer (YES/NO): NO